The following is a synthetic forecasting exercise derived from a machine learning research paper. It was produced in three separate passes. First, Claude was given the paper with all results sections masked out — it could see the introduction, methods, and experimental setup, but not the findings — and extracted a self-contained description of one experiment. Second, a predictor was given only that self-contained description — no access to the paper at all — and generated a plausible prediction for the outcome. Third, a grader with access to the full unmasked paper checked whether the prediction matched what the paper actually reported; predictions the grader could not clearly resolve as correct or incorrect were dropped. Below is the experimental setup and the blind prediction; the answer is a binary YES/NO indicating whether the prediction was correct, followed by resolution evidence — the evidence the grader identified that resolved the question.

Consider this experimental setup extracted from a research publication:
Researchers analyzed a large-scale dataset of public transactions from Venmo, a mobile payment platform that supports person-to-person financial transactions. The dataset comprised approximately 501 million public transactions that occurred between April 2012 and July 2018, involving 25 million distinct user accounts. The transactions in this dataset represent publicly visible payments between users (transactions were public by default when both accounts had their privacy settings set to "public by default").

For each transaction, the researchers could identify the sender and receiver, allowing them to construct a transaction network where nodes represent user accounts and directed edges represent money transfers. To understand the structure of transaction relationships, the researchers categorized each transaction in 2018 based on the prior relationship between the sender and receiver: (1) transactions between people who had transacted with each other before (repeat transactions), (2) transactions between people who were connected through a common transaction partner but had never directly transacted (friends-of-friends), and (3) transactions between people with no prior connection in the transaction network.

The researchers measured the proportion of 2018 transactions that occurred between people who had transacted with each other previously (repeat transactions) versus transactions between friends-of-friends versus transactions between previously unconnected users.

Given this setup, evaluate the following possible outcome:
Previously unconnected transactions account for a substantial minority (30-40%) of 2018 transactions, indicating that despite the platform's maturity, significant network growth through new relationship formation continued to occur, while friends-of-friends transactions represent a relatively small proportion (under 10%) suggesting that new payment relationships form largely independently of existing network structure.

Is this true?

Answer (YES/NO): NO